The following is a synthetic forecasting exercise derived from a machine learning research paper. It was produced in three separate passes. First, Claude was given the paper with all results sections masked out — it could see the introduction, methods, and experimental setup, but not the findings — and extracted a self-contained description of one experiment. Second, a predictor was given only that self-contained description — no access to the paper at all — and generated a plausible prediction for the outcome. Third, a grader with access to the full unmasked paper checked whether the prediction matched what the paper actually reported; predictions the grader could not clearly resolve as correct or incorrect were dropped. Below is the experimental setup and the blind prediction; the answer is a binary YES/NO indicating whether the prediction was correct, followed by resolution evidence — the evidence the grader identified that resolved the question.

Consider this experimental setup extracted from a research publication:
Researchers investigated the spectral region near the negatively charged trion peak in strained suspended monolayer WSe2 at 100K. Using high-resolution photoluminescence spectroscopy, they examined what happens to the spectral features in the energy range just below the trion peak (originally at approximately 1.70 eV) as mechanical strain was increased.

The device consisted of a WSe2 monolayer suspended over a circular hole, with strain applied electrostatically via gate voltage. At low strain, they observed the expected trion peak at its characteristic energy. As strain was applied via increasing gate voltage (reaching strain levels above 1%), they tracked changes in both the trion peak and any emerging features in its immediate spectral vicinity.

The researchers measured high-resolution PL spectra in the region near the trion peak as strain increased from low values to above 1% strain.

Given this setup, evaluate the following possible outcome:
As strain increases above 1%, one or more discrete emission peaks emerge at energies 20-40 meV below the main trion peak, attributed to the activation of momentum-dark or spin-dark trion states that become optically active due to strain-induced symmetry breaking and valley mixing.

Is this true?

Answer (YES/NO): NO